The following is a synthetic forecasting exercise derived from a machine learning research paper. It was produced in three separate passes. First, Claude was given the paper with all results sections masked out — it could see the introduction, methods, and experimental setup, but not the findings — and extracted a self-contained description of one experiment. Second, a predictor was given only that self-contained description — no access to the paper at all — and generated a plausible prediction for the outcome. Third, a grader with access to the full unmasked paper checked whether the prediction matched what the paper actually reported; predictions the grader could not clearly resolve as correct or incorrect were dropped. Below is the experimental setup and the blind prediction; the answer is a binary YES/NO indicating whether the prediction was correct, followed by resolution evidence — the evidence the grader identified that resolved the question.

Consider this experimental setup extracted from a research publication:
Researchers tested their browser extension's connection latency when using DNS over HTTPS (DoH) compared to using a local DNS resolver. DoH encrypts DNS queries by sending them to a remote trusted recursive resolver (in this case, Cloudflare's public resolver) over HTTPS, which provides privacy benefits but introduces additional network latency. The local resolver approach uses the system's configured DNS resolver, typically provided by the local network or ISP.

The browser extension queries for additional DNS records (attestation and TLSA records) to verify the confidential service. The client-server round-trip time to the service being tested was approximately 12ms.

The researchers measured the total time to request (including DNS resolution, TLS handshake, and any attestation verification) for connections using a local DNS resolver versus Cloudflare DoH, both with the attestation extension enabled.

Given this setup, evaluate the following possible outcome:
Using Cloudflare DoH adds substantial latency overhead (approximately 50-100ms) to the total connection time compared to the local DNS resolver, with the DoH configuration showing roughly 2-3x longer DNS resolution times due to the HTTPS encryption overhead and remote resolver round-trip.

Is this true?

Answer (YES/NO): NO